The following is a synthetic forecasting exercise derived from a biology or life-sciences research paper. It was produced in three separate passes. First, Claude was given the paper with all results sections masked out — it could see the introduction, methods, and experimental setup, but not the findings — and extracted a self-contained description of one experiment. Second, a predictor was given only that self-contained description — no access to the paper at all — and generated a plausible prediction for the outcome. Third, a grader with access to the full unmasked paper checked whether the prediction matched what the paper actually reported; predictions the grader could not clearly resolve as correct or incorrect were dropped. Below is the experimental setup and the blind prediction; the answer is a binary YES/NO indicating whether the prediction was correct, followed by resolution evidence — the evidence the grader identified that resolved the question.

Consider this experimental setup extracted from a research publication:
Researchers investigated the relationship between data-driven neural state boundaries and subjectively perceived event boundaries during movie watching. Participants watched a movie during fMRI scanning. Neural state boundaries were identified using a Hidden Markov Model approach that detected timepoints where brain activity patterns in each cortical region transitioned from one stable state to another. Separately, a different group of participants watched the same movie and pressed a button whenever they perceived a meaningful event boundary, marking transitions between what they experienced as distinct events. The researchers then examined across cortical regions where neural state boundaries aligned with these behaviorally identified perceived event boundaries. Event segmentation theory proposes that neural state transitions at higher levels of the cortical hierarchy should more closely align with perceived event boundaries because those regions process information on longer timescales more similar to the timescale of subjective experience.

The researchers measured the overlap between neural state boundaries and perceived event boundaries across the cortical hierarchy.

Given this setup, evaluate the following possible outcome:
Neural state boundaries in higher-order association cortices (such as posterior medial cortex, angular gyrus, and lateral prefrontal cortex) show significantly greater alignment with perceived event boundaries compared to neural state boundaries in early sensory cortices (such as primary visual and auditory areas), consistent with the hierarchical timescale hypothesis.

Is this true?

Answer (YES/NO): NO